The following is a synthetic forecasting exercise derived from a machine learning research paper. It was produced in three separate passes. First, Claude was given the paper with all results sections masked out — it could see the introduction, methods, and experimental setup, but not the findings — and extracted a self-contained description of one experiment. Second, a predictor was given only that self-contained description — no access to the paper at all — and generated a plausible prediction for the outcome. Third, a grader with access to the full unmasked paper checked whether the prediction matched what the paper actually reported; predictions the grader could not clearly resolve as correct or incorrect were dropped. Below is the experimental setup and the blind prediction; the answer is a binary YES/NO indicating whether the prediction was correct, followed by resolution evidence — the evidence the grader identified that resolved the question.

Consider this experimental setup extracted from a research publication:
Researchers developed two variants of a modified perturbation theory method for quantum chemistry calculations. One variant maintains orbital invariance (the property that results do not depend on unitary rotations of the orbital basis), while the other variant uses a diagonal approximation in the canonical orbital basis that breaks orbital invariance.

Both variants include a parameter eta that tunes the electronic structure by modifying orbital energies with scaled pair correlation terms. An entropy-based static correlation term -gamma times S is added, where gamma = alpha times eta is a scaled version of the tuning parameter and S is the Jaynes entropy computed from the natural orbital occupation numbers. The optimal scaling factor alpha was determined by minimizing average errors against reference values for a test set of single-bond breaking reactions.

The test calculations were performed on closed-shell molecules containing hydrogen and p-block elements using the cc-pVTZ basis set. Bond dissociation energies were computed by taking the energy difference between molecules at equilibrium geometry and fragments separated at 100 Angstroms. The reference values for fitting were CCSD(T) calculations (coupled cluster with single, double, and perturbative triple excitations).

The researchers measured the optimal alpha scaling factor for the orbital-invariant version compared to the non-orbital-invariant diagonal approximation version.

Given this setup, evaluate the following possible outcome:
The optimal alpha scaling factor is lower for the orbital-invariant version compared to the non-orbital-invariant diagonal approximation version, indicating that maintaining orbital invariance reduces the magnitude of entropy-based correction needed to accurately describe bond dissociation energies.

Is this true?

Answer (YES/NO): YES